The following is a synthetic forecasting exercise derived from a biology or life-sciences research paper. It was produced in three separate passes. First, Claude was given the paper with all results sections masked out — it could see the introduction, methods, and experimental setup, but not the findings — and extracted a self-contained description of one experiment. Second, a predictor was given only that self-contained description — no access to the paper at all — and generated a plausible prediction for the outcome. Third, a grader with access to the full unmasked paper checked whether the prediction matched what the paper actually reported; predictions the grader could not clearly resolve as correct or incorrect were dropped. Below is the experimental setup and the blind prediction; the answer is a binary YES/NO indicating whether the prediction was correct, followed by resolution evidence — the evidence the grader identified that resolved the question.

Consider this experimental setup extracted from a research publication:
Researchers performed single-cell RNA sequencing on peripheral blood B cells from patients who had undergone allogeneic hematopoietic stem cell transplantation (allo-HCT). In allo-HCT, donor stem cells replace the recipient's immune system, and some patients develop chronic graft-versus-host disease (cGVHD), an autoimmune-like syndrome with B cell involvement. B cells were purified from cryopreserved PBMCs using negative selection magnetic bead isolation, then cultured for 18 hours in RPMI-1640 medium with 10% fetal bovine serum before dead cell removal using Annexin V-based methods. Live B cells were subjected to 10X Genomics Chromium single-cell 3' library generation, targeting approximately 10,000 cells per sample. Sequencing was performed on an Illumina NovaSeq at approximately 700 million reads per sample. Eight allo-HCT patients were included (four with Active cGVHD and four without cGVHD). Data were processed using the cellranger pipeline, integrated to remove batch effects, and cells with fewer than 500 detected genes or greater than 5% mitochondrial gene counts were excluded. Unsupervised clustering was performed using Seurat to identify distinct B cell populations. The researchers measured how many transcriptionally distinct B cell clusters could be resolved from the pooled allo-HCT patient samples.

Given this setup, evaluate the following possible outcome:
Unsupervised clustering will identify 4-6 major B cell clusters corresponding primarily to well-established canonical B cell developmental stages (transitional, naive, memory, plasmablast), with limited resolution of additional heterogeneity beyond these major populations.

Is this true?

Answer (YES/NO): NO